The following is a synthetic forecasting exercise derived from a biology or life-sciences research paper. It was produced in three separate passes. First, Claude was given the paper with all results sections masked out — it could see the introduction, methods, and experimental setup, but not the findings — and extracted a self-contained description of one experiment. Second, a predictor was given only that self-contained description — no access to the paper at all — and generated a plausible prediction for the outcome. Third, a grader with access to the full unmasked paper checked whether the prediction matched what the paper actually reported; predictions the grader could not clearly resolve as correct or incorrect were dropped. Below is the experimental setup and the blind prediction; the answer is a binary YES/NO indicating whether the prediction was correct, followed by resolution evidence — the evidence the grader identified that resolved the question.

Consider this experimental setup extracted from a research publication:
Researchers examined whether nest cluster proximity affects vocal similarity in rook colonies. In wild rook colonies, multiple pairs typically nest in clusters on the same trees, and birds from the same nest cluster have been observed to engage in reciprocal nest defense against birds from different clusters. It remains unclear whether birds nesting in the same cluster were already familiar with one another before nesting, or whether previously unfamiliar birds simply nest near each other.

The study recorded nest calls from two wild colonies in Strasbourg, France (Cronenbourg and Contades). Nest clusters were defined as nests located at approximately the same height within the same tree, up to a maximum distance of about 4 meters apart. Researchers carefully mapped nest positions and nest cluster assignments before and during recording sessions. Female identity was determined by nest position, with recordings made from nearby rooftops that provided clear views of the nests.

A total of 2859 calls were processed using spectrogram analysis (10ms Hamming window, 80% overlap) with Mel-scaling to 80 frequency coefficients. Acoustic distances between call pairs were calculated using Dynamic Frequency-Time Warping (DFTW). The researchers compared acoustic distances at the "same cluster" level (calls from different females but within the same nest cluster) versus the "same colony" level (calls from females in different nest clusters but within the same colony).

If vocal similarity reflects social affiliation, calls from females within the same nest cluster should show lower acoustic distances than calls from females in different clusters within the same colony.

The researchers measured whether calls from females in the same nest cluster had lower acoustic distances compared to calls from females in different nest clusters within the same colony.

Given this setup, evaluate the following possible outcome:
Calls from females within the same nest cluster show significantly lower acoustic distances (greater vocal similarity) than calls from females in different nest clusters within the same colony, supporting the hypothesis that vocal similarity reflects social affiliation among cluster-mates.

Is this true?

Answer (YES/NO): NO